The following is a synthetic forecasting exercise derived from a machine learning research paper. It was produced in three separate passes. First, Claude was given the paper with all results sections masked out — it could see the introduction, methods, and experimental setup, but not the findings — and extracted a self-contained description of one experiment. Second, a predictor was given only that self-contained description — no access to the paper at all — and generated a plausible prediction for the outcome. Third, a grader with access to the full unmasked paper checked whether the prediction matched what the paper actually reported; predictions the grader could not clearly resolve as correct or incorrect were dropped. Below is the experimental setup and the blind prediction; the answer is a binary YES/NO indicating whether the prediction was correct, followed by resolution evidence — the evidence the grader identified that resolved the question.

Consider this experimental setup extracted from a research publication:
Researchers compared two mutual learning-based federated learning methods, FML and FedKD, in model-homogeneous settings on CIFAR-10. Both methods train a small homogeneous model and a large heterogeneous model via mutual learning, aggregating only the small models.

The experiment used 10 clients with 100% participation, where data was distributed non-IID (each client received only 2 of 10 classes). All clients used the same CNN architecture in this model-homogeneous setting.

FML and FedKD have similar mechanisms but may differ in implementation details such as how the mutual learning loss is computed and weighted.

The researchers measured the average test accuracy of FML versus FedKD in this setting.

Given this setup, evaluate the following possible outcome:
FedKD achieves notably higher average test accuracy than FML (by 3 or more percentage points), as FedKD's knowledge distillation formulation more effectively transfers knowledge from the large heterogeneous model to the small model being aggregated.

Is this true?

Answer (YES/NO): NO